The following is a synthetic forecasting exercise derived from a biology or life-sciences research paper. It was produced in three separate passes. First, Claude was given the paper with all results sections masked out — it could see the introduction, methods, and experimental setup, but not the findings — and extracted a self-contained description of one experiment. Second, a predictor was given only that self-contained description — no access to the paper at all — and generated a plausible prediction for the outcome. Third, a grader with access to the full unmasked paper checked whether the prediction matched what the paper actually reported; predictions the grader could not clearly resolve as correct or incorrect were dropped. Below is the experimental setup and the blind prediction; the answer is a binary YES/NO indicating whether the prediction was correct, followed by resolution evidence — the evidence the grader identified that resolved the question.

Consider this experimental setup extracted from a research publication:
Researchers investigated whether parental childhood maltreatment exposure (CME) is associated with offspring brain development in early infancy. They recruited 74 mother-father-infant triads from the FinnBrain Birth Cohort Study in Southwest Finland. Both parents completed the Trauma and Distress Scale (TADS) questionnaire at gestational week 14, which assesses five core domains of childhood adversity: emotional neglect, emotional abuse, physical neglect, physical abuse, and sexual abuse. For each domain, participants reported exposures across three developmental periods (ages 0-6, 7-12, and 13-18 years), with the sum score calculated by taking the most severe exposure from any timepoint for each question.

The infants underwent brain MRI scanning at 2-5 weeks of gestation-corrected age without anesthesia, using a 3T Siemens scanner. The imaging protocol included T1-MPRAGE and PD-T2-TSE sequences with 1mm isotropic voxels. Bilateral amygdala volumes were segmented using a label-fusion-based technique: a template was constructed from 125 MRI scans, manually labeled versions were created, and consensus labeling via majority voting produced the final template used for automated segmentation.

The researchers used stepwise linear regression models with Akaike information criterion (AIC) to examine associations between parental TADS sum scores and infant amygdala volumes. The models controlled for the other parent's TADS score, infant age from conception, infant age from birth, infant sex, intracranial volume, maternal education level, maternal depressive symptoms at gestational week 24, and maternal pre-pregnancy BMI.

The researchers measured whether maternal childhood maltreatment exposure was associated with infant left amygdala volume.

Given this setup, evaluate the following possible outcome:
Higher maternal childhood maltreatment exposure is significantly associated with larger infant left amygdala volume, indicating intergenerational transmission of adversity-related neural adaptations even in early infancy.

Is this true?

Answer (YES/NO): YES